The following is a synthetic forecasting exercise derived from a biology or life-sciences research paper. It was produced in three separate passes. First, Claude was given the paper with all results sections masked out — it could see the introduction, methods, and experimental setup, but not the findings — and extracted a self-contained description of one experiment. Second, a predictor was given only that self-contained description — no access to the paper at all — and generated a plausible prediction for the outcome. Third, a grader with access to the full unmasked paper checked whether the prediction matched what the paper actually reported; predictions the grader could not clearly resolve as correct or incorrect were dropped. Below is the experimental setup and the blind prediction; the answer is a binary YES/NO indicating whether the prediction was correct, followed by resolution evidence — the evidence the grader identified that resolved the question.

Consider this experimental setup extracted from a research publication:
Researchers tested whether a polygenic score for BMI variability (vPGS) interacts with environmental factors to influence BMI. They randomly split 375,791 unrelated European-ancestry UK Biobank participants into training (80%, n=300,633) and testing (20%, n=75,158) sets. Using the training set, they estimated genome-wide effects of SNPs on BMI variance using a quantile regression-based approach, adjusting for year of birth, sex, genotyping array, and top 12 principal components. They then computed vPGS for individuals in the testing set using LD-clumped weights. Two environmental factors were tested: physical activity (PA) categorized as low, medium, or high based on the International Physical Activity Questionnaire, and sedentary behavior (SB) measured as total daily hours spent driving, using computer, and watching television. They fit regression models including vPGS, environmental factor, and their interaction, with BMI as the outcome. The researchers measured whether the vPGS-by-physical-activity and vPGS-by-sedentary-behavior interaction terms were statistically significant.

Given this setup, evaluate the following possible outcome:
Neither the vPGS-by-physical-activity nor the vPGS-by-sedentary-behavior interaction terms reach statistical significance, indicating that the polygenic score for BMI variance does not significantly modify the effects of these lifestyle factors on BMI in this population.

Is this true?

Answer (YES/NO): NO